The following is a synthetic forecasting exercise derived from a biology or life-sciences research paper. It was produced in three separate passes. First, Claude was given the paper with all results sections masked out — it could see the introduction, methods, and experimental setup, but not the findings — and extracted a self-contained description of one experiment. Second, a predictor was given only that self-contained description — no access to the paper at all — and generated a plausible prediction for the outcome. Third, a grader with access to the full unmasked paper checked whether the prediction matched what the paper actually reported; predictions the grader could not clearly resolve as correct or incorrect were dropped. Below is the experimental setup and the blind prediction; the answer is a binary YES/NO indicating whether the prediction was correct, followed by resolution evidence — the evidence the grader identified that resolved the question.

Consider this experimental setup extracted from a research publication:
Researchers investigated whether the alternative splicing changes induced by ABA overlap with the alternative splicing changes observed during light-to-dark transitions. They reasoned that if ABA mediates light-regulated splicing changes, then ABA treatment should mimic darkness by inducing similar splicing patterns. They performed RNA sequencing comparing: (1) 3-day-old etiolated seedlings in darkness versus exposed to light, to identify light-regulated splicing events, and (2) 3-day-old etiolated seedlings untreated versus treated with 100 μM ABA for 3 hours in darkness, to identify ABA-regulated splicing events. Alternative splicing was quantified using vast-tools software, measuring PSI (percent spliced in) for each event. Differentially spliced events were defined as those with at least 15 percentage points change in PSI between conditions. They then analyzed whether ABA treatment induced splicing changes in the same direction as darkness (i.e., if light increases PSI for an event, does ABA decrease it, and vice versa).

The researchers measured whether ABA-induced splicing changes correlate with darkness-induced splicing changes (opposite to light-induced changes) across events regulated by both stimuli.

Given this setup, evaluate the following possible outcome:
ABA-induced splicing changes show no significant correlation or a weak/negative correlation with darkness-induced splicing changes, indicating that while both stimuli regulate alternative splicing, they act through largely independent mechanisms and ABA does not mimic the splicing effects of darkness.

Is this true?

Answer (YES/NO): NO